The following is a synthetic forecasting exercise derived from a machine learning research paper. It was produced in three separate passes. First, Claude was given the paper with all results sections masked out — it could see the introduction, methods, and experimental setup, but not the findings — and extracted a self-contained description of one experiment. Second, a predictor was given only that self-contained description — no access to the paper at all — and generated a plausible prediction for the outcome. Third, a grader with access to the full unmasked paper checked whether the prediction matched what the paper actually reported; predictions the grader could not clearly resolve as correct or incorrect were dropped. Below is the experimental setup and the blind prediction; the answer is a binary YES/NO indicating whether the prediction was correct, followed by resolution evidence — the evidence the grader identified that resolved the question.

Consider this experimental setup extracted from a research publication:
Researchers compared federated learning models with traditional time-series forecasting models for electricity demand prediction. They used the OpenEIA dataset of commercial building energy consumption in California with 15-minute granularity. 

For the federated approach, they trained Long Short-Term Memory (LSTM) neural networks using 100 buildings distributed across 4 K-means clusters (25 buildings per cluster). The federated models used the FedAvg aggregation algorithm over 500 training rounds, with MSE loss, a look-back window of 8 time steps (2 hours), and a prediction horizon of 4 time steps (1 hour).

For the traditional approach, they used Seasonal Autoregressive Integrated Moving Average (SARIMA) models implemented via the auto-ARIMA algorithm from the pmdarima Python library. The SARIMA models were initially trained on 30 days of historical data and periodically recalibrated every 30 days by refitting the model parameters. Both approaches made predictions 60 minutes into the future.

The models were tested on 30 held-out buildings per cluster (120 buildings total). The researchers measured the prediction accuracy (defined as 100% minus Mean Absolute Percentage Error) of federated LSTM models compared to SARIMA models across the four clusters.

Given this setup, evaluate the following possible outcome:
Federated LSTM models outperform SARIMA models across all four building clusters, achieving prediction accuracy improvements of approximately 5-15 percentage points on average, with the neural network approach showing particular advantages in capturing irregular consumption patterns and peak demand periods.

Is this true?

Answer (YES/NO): NO